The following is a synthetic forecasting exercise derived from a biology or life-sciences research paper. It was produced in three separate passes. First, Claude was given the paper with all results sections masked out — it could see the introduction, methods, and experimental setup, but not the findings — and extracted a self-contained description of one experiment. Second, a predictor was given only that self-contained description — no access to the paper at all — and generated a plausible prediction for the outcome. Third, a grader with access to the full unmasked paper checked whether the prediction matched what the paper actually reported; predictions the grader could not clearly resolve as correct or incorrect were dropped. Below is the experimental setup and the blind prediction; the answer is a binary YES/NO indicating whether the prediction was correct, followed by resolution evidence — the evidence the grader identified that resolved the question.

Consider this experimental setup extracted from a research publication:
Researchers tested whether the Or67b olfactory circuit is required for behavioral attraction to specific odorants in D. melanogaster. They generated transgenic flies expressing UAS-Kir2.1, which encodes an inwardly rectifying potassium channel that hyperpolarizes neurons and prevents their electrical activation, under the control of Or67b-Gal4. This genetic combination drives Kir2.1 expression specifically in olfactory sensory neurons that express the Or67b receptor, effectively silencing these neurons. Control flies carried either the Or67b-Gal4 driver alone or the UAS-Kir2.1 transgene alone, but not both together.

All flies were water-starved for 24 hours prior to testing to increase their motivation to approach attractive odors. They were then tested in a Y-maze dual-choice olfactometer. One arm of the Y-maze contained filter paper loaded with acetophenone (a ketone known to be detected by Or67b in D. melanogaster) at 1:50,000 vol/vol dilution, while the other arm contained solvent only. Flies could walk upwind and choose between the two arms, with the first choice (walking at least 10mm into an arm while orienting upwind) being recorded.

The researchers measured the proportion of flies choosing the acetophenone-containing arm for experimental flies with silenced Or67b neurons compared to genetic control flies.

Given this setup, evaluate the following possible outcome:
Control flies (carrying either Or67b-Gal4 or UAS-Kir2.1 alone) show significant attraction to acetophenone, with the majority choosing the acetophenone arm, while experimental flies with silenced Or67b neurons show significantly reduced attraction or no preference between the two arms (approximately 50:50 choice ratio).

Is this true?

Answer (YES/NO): NO